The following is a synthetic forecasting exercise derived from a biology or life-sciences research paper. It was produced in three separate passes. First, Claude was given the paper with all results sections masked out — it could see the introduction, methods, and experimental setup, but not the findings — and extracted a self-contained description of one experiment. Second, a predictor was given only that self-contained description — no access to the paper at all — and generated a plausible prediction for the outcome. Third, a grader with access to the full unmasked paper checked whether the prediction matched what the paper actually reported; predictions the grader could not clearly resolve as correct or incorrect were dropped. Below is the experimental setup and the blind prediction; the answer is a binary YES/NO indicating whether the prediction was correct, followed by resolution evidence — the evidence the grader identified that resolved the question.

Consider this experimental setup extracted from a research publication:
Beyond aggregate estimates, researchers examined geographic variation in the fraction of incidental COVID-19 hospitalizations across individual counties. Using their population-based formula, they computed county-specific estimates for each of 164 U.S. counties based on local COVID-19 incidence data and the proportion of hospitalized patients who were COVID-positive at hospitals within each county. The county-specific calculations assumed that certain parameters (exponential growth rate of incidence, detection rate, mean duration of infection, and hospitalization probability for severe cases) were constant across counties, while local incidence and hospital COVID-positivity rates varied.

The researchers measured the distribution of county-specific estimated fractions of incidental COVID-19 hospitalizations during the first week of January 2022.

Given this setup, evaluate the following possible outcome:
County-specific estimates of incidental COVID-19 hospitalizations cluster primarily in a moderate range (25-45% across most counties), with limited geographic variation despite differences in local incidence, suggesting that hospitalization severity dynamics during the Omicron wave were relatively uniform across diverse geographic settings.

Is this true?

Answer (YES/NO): NO